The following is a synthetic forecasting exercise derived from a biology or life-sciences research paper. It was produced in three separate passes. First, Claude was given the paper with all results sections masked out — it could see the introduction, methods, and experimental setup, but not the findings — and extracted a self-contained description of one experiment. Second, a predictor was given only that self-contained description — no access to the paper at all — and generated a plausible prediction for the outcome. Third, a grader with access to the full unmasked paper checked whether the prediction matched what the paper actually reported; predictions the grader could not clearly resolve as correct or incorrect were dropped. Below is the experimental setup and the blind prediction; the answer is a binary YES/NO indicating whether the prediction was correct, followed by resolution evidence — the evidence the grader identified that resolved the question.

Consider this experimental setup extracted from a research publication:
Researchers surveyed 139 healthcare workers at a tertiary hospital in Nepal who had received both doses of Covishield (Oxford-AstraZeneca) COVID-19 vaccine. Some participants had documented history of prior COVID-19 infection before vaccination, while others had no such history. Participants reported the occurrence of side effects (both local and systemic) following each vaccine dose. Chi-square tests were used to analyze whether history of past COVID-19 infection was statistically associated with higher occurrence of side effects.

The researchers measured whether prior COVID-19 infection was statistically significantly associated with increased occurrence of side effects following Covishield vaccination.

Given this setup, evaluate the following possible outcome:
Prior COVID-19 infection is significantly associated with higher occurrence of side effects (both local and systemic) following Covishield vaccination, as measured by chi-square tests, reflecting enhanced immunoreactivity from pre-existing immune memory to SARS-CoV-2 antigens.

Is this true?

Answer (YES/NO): NO